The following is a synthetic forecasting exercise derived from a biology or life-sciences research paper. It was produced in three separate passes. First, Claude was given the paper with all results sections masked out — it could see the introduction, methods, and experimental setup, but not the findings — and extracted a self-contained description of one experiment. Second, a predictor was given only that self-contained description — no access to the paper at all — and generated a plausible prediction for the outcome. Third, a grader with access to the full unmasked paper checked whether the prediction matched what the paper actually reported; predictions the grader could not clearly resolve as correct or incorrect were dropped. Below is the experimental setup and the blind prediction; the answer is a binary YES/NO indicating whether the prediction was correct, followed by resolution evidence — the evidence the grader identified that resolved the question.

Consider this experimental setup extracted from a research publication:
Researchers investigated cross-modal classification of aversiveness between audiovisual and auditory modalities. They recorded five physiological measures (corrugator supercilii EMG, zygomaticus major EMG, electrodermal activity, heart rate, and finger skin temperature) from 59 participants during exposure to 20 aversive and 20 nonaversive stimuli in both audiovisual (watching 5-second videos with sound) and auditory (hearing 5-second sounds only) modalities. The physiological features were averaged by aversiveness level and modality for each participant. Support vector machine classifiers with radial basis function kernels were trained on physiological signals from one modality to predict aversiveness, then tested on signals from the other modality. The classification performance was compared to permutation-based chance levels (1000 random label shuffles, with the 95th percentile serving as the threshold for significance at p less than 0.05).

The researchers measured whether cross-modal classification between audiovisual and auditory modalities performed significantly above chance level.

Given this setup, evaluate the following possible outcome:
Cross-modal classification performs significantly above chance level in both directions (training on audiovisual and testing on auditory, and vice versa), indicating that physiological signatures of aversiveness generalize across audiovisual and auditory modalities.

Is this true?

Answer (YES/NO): YES